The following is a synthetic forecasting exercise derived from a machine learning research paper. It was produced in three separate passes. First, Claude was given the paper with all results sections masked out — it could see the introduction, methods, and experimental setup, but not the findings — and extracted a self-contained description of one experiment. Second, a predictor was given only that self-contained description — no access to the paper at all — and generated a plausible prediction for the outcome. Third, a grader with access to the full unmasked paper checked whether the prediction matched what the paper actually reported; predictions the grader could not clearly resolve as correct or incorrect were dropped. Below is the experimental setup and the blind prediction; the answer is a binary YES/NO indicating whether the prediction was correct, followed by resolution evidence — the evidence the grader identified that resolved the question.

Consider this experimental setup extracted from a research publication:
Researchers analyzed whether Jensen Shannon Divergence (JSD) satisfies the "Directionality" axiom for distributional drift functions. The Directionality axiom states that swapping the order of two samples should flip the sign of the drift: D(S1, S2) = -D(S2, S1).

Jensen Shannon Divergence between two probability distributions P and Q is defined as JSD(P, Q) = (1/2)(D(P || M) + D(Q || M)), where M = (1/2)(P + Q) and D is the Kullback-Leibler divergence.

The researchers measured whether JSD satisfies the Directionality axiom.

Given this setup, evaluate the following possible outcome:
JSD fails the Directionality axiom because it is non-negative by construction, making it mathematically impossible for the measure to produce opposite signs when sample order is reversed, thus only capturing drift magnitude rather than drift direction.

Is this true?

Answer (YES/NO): NO